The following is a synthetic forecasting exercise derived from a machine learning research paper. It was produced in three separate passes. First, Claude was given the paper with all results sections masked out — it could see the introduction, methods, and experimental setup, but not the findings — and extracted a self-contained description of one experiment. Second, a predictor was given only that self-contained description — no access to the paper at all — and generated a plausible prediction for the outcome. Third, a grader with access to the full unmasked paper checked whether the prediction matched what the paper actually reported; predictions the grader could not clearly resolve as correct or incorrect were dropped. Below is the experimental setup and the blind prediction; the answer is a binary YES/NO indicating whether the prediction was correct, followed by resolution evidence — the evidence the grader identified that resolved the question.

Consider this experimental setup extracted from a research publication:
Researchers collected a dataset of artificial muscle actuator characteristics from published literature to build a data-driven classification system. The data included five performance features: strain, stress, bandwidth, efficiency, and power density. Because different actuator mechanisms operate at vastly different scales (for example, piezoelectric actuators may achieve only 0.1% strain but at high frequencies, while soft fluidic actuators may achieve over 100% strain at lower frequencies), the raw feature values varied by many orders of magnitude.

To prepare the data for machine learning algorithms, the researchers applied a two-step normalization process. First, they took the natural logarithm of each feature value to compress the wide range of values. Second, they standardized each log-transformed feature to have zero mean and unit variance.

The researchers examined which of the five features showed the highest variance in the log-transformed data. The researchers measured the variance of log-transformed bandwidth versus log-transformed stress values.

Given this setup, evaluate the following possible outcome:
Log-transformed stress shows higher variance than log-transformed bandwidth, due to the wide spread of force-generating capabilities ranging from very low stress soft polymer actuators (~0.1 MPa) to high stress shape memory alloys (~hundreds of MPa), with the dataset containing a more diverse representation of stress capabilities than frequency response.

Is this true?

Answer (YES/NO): NO